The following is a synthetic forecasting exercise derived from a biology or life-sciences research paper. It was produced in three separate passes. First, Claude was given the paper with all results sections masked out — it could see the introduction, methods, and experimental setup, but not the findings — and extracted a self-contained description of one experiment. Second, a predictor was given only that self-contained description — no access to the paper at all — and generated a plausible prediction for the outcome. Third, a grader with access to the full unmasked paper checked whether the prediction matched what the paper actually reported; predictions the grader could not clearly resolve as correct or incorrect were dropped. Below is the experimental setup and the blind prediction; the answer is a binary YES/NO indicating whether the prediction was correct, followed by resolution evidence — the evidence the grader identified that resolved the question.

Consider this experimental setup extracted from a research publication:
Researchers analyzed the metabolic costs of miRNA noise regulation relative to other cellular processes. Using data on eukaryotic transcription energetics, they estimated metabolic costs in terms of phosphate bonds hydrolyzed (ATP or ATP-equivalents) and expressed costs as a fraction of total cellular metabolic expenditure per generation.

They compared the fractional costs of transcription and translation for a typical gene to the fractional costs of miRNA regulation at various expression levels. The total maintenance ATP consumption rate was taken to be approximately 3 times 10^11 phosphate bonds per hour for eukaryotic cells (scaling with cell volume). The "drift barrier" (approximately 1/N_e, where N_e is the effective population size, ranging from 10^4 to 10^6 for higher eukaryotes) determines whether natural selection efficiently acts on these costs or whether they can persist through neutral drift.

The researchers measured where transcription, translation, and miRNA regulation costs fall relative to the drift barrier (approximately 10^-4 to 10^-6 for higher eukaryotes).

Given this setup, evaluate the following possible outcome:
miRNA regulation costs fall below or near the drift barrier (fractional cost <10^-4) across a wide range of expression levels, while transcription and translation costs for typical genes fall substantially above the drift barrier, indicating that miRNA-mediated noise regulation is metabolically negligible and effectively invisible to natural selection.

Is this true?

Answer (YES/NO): NO